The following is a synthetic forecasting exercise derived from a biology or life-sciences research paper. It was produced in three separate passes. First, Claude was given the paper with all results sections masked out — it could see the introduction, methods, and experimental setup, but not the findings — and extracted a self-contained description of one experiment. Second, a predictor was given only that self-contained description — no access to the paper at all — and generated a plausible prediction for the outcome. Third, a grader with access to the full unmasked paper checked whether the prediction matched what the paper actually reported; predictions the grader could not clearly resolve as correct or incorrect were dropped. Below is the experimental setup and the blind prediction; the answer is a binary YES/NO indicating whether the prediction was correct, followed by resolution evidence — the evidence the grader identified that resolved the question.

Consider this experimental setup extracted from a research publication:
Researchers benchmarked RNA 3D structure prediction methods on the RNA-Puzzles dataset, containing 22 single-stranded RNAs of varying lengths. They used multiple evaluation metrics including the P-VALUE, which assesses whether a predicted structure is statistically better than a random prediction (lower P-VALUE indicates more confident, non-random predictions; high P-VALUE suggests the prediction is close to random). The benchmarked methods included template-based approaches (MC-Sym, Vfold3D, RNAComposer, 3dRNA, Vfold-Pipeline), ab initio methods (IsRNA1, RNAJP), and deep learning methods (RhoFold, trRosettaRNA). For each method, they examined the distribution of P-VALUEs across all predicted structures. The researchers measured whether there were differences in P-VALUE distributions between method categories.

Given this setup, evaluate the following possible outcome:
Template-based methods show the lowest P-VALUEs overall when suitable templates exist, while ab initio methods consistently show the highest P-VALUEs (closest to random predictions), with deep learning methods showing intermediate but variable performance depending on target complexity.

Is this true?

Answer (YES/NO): NO